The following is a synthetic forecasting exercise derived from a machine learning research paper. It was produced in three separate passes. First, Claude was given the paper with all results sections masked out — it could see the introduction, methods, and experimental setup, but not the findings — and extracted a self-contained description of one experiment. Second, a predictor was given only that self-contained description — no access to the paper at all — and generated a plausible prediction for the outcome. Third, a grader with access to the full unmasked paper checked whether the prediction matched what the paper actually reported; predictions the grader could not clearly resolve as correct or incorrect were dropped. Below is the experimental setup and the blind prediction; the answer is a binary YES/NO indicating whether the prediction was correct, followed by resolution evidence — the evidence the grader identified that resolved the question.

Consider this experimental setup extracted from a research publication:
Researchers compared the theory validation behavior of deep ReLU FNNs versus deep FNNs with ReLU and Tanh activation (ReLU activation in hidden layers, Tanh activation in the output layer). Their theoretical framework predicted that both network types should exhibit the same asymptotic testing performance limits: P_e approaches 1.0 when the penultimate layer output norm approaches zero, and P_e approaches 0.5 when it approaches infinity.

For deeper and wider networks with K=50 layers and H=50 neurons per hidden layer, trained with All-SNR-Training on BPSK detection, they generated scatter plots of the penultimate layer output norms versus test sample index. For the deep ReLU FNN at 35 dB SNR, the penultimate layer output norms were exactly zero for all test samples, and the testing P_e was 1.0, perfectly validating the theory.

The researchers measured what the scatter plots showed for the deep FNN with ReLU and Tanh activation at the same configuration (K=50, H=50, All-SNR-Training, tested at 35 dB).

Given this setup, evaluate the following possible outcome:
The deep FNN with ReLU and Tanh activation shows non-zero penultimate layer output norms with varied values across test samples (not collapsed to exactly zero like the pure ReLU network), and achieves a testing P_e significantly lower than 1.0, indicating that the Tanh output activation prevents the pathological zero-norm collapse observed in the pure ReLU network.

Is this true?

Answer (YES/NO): NO